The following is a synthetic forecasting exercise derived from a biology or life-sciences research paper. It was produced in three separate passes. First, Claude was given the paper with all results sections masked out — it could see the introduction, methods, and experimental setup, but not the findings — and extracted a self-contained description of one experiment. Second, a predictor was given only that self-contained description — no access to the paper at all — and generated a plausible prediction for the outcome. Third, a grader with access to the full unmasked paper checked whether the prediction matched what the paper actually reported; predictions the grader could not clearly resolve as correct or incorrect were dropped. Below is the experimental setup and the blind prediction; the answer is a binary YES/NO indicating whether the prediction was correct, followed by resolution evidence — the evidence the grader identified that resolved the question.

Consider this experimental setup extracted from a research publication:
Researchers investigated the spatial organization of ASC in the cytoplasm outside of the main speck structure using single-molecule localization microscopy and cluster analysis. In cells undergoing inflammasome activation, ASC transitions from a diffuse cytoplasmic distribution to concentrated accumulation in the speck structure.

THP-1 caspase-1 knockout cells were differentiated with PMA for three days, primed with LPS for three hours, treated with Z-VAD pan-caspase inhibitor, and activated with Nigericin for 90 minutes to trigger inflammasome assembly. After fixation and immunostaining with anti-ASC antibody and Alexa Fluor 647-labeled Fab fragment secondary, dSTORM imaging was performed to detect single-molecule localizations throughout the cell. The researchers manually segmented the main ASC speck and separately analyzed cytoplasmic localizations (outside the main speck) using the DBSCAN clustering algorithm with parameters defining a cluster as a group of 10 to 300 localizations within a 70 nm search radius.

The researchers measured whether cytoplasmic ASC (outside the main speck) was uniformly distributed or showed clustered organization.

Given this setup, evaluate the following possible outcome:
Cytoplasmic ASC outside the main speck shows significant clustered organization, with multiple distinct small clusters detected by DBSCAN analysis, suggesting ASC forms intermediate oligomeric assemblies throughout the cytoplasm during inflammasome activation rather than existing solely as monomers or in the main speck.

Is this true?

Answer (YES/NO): YES